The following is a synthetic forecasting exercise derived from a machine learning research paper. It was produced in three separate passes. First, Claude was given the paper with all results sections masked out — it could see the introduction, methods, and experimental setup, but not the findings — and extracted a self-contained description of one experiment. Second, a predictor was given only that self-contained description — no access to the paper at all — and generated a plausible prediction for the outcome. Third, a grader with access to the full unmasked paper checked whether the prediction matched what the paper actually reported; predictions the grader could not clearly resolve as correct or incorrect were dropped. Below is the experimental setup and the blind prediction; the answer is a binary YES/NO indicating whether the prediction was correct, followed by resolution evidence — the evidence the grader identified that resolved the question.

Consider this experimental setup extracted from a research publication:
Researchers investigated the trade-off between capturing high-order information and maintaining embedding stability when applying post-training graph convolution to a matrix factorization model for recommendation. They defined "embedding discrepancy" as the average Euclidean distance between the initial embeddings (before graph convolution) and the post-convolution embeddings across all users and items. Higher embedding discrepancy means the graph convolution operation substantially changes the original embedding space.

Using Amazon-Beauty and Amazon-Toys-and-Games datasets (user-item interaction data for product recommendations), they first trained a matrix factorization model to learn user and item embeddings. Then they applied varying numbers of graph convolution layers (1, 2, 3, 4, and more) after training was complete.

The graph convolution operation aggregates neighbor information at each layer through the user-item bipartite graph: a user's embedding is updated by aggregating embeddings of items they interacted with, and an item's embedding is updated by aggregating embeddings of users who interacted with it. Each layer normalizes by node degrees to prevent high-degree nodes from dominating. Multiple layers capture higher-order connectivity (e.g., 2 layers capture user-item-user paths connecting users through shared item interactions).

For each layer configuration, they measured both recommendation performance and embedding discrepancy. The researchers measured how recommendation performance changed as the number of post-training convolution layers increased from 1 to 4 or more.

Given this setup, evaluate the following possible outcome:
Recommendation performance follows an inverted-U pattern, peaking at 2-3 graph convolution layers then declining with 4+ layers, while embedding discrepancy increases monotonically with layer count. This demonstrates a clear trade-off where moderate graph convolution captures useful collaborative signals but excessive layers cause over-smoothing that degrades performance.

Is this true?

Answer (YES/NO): YES